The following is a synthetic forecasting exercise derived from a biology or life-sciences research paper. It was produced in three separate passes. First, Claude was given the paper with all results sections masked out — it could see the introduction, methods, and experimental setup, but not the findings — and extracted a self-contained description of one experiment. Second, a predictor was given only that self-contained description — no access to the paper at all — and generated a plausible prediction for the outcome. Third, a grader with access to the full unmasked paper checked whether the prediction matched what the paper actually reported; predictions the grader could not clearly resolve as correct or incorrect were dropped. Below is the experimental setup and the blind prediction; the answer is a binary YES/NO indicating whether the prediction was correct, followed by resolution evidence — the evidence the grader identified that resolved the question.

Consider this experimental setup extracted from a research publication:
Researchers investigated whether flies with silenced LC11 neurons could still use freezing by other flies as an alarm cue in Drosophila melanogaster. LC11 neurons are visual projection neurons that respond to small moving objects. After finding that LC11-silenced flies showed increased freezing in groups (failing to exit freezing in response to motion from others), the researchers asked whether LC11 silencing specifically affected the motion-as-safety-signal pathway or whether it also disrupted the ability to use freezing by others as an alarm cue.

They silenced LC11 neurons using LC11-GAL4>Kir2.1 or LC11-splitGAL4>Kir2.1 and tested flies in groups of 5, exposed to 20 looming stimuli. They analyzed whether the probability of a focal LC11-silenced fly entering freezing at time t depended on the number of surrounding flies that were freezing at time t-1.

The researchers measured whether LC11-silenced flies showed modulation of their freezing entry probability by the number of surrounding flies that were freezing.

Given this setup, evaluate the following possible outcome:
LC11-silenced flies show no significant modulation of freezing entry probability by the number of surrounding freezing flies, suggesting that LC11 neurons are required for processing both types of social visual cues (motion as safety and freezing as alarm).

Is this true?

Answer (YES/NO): NO